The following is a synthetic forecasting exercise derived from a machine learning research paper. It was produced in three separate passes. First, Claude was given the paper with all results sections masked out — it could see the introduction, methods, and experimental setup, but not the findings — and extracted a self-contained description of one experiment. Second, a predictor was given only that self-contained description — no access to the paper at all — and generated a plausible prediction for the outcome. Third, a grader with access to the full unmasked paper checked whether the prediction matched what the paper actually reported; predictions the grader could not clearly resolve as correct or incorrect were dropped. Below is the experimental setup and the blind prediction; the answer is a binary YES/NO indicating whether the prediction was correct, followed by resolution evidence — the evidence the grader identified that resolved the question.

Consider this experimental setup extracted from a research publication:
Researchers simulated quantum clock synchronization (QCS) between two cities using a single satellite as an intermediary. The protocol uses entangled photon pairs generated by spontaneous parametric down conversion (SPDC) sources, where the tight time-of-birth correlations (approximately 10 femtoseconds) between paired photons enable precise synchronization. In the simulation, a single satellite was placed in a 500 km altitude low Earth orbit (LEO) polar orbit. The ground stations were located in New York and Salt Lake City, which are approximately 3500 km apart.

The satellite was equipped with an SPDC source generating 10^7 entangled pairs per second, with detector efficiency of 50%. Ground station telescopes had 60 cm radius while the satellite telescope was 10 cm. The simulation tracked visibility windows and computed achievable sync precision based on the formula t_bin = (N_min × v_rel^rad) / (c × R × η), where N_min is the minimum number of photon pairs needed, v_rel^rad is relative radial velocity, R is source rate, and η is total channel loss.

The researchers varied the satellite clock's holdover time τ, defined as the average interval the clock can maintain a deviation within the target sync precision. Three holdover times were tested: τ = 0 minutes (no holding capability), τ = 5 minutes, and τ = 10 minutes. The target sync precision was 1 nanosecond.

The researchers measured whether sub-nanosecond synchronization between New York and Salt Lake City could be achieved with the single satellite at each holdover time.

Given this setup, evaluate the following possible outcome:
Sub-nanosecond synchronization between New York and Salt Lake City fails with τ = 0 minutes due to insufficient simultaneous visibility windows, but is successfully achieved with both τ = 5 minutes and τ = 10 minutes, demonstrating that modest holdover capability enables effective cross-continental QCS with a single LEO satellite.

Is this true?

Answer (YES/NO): NO